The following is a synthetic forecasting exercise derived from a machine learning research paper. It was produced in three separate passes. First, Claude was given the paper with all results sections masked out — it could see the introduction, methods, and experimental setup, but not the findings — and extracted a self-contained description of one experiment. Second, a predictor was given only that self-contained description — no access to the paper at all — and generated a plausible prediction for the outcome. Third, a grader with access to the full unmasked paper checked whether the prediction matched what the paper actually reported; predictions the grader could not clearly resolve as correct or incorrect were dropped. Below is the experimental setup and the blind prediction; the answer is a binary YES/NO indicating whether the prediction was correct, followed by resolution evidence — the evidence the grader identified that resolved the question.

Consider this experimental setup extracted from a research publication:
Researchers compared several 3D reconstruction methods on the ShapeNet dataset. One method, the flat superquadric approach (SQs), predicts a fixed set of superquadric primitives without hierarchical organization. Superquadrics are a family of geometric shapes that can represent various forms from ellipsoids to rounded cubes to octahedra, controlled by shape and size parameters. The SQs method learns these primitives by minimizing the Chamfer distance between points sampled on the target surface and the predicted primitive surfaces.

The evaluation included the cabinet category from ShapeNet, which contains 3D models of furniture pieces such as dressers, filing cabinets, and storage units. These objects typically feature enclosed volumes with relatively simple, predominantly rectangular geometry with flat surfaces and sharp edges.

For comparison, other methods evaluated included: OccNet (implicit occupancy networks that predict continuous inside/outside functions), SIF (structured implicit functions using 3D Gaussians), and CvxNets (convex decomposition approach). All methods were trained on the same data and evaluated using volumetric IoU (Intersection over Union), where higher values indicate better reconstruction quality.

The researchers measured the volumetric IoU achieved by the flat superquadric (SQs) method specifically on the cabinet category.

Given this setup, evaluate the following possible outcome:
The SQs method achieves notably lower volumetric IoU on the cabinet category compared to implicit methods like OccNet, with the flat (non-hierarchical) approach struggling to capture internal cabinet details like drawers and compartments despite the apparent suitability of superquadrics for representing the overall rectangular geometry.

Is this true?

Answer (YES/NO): YES